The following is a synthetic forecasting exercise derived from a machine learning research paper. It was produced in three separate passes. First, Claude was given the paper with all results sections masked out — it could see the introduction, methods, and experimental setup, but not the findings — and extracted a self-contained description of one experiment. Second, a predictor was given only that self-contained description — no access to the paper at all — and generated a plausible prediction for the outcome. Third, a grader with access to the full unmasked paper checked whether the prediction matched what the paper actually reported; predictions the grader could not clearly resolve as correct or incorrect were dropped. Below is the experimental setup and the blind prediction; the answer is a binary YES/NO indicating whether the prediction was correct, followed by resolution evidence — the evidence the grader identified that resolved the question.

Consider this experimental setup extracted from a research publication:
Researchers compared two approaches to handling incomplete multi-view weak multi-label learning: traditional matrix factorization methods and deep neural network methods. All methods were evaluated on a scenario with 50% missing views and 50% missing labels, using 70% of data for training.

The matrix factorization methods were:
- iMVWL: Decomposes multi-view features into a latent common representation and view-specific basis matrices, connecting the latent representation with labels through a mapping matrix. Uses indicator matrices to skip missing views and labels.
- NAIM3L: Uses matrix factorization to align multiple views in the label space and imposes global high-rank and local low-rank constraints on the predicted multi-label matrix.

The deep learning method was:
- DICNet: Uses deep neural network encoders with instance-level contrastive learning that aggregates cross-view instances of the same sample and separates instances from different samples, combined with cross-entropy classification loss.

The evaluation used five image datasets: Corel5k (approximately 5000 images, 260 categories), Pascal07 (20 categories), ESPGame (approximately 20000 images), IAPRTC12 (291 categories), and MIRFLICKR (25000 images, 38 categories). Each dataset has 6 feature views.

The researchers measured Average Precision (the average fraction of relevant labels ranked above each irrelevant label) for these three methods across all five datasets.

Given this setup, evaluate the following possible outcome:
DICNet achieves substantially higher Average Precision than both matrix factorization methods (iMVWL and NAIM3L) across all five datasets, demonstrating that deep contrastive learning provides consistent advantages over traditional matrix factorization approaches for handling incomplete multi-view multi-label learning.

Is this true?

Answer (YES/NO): NO